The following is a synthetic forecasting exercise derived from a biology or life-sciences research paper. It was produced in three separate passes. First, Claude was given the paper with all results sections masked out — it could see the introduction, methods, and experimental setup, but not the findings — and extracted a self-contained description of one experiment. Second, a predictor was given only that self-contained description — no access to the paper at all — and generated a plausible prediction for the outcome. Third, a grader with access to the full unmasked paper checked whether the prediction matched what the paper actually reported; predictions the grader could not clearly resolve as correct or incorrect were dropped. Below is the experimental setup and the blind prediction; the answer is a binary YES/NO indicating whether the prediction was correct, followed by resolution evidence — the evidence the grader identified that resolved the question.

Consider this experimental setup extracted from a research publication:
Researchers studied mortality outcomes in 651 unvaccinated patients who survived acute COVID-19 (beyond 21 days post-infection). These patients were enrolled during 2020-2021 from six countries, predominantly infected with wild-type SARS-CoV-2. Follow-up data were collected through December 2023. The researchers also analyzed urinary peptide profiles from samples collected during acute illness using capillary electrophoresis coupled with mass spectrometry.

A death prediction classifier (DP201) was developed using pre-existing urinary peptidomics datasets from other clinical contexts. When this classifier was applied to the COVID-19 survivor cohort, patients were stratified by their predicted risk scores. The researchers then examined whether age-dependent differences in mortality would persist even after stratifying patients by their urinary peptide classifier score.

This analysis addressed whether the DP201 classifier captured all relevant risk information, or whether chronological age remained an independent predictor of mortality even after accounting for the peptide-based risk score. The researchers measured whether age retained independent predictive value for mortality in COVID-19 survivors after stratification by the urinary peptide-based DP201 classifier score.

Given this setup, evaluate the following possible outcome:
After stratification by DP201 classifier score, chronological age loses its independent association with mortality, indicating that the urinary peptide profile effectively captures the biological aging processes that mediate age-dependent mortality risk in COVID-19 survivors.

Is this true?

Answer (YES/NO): NO